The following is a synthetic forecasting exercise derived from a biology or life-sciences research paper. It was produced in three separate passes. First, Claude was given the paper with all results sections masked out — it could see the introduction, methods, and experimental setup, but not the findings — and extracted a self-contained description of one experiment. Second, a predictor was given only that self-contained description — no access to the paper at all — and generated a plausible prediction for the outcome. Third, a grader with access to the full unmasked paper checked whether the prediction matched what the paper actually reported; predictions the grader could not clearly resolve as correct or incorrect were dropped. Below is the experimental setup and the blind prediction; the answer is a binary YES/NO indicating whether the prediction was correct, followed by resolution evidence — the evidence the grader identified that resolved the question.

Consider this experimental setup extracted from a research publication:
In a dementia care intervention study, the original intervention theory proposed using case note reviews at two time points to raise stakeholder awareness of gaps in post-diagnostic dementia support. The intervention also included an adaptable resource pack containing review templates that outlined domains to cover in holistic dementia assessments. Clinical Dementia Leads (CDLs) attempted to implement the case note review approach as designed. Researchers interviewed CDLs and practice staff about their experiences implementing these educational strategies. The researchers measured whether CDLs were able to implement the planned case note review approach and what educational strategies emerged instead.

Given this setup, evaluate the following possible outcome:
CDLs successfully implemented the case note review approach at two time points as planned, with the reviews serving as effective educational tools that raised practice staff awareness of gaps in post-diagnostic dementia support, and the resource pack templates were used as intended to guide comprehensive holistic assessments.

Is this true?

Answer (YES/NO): NO